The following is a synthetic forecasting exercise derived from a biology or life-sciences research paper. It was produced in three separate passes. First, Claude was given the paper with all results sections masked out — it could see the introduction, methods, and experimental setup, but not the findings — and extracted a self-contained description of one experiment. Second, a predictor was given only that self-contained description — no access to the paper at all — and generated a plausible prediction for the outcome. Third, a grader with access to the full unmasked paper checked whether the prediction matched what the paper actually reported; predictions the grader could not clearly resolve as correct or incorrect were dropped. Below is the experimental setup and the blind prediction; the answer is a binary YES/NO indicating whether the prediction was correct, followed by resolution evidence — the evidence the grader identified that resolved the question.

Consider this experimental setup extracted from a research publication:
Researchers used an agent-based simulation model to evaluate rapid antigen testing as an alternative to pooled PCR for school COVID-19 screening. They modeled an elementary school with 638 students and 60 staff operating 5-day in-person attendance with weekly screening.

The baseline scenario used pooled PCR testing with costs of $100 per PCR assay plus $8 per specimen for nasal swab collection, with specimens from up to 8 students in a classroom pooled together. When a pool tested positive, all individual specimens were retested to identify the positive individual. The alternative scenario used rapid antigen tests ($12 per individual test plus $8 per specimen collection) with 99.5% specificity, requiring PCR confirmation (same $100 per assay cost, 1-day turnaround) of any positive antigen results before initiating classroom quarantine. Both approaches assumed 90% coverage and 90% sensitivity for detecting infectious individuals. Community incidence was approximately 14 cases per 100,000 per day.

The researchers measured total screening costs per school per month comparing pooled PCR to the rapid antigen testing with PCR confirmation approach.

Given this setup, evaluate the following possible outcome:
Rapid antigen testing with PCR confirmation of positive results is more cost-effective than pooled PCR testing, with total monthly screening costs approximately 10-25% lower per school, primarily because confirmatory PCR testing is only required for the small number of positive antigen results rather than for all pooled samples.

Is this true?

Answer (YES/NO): NO